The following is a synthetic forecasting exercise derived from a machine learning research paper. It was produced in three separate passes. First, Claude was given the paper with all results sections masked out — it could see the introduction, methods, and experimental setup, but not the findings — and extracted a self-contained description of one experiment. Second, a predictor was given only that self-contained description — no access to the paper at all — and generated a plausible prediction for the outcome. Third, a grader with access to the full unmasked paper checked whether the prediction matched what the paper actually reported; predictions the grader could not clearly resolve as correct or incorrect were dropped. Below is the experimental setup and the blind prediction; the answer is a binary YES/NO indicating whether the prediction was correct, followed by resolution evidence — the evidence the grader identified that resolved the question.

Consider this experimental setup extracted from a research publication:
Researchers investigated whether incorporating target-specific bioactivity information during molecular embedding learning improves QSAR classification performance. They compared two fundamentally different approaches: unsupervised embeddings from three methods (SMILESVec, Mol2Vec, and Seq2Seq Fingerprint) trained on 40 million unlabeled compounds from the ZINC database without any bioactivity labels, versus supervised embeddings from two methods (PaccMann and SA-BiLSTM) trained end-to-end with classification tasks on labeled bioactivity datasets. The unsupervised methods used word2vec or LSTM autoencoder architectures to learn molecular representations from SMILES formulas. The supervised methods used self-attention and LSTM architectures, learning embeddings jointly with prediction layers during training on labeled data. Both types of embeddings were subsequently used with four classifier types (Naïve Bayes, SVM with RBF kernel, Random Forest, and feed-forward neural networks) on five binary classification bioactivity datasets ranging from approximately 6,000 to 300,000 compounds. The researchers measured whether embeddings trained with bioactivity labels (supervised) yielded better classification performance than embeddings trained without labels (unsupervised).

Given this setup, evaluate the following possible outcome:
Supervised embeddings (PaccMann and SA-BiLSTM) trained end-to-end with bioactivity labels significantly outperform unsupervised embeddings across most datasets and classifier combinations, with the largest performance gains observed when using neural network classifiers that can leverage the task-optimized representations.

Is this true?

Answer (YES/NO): NO